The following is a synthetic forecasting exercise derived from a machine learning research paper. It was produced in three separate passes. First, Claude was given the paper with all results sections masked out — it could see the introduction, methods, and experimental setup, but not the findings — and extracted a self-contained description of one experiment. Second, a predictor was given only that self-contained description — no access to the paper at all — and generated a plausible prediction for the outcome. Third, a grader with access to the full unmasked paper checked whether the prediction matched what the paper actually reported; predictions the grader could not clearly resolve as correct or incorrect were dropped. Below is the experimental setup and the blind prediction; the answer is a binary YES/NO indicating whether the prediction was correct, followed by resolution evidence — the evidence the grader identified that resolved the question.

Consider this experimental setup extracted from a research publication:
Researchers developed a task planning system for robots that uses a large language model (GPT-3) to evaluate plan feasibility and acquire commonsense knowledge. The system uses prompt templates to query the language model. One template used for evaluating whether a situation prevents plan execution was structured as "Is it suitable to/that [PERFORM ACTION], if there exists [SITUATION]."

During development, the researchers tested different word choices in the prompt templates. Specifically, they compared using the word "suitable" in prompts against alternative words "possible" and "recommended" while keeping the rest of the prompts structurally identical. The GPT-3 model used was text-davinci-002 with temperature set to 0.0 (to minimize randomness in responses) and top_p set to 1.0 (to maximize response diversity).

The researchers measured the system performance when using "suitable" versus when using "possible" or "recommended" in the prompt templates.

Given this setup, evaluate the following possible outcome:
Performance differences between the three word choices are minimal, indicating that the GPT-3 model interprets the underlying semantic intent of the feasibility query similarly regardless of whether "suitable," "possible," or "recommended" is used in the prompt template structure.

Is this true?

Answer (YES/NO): NO